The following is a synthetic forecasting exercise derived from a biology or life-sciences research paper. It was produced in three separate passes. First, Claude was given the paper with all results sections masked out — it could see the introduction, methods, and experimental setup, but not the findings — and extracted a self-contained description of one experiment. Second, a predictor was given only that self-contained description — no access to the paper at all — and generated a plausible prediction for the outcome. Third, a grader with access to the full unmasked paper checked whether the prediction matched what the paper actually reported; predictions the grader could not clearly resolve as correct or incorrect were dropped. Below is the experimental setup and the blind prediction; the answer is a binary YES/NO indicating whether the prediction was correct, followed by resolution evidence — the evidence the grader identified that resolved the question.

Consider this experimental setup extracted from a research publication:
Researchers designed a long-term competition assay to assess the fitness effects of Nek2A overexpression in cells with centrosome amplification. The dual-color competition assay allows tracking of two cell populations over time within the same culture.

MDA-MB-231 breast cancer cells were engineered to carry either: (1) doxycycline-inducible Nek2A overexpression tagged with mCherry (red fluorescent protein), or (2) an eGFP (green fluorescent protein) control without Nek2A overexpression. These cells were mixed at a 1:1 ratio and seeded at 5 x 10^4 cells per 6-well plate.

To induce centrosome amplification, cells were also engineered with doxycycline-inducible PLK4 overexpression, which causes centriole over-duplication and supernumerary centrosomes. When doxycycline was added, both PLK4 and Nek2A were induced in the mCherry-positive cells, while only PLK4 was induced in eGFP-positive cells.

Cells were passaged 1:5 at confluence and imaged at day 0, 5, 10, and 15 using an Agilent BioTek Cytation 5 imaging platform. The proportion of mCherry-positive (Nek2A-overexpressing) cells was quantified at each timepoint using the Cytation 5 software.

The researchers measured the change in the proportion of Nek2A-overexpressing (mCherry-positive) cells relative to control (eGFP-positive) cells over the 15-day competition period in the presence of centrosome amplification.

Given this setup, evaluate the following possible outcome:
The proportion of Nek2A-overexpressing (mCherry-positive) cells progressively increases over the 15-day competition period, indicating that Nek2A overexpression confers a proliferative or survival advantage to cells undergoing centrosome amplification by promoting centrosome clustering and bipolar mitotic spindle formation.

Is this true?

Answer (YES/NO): NO